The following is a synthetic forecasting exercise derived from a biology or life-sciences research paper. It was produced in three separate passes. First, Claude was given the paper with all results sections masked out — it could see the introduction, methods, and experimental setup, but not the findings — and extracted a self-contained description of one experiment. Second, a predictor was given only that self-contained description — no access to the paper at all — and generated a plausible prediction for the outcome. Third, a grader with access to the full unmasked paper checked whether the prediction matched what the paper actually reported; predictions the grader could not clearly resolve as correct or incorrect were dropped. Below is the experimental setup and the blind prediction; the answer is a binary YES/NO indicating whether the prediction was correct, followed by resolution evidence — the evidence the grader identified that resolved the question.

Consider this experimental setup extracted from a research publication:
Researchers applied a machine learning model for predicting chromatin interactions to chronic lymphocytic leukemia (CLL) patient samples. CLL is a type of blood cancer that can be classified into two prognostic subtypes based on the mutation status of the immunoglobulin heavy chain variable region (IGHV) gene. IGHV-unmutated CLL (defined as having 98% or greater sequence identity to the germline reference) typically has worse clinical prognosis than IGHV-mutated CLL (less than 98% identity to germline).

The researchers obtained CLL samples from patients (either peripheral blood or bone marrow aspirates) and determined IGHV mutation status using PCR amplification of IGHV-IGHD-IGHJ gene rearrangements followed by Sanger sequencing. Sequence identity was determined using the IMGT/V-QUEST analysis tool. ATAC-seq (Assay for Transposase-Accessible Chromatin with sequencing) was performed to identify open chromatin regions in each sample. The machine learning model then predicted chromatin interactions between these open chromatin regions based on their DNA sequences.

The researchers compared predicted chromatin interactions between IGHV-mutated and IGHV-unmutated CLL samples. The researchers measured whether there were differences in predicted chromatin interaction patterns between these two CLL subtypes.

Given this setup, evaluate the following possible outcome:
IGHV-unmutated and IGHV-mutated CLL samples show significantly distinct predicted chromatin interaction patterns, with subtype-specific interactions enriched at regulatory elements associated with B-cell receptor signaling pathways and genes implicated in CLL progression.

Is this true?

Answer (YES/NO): NO